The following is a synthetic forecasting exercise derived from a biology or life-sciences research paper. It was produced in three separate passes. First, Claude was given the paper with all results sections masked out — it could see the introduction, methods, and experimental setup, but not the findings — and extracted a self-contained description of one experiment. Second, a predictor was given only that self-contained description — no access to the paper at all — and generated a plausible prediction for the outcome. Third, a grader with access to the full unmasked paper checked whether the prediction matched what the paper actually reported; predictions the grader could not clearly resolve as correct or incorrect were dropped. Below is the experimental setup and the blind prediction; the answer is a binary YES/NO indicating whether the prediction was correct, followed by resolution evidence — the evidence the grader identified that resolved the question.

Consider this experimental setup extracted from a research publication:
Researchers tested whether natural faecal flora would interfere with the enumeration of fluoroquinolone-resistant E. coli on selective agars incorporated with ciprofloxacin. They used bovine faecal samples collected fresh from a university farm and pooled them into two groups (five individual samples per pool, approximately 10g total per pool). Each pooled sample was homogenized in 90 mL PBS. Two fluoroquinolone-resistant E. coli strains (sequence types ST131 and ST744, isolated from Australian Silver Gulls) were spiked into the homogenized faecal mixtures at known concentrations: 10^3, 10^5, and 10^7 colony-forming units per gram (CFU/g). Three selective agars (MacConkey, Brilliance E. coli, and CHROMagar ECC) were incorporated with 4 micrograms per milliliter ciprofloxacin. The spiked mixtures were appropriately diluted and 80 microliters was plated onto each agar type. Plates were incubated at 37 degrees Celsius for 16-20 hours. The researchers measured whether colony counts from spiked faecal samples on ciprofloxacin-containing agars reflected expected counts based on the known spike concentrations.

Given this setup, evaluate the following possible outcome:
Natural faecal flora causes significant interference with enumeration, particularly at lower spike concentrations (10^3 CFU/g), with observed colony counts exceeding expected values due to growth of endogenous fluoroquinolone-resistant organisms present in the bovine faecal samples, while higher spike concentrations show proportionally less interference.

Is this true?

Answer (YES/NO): NO